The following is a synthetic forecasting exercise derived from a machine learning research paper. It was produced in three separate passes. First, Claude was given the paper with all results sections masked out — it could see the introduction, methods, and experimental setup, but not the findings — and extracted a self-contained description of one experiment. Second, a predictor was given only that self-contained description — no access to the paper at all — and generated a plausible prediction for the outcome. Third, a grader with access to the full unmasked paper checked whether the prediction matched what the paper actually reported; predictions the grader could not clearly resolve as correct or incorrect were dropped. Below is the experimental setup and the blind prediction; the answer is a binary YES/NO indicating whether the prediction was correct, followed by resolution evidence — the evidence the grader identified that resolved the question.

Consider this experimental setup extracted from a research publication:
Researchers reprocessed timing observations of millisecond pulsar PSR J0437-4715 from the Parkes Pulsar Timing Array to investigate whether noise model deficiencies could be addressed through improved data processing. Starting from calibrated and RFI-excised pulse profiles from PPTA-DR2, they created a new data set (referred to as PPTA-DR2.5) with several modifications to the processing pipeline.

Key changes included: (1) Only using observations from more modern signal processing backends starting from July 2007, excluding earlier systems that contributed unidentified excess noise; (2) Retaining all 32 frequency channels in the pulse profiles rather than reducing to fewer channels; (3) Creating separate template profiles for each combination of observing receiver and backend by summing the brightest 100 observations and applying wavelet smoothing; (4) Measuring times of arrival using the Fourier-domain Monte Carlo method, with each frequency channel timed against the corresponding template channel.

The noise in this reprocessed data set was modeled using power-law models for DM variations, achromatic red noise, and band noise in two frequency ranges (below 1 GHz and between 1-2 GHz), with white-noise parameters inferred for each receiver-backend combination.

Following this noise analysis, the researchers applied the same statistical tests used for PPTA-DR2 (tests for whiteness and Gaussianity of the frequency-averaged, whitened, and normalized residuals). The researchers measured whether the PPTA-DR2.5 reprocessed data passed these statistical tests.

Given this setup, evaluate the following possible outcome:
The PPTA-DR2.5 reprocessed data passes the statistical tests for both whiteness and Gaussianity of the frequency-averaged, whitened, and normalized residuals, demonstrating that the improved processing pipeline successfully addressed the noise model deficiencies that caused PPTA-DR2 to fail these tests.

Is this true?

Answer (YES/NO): YES